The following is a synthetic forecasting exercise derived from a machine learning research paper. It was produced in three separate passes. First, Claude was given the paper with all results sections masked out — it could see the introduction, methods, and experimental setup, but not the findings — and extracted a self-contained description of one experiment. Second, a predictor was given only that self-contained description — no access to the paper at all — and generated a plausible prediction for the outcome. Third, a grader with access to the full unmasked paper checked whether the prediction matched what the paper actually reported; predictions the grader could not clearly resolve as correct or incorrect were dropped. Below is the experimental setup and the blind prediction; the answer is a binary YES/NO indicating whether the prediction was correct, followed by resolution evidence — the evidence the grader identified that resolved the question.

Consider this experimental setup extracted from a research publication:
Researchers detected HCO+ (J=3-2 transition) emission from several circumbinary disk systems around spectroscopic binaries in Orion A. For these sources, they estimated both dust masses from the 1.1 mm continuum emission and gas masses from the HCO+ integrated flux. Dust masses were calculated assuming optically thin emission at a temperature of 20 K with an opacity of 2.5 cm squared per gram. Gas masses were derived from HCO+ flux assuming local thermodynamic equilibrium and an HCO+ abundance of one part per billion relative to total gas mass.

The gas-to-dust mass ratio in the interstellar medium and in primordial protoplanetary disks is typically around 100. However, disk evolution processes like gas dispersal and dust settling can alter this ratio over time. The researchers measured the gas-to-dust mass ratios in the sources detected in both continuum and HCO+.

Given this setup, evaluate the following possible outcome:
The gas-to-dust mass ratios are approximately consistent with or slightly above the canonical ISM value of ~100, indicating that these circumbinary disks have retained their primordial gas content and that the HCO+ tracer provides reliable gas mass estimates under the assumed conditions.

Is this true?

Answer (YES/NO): NO